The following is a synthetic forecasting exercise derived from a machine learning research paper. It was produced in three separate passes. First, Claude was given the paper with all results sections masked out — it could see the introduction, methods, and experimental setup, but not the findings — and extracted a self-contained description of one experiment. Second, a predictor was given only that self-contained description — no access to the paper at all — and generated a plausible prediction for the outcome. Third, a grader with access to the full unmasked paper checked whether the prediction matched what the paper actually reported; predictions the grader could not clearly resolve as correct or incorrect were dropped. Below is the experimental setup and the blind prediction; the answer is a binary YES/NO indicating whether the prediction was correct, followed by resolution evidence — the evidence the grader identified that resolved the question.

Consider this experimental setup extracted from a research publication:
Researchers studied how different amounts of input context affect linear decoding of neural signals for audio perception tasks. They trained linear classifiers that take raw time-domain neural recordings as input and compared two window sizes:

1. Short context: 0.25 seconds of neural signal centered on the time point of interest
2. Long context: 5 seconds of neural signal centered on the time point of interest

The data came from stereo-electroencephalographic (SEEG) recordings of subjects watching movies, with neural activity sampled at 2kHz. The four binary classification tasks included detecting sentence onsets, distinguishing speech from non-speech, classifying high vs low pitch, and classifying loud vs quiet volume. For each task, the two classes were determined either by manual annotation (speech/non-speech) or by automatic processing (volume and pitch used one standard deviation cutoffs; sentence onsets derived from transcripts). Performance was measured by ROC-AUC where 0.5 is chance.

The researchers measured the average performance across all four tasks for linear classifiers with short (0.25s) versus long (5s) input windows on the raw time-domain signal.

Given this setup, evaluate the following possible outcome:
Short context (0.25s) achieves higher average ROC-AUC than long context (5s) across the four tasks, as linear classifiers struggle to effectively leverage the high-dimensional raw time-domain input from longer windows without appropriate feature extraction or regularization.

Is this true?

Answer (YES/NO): NO